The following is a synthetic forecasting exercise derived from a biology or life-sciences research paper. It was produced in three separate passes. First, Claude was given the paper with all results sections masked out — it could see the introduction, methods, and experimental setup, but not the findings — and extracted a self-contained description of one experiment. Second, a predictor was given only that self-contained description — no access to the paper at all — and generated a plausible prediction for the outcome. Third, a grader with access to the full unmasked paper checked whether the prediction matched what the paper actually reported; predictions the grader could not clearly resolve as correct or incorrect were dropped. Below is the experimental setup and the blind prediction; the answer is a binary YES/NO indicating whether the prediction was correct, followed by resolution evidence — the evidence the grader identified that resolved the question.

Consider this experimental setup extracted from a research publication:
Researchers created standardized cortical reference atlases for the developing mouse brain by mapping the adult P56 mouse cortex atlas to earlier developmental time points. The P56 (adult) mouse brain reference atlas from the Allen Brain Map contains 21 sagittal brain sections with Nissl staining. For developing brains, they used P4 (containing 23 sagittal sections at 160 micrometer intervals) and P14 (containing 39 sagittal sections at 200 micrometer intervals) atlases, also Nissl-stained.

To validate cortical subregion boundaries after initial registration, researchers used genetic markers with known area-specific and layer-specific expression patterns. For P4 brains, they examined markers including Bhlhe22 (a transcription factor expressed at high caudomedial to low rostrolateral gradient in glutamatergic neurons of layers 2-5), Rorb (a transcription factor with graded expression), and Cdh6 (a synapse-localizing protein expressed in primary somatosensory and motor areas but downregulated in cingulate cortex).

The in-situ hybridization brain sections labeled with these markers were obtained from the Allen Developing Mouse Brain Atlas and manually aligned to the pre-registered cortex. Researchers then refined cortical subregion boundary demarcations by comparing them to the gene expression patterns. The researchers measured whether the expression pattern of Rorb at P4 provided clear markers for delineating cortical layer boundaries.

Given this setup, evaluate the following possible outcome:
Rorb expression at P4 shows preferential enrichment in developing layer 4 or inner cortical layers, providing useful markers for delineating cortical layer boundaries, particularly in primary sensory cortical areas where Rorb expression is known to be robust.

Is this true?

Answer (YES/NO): YES